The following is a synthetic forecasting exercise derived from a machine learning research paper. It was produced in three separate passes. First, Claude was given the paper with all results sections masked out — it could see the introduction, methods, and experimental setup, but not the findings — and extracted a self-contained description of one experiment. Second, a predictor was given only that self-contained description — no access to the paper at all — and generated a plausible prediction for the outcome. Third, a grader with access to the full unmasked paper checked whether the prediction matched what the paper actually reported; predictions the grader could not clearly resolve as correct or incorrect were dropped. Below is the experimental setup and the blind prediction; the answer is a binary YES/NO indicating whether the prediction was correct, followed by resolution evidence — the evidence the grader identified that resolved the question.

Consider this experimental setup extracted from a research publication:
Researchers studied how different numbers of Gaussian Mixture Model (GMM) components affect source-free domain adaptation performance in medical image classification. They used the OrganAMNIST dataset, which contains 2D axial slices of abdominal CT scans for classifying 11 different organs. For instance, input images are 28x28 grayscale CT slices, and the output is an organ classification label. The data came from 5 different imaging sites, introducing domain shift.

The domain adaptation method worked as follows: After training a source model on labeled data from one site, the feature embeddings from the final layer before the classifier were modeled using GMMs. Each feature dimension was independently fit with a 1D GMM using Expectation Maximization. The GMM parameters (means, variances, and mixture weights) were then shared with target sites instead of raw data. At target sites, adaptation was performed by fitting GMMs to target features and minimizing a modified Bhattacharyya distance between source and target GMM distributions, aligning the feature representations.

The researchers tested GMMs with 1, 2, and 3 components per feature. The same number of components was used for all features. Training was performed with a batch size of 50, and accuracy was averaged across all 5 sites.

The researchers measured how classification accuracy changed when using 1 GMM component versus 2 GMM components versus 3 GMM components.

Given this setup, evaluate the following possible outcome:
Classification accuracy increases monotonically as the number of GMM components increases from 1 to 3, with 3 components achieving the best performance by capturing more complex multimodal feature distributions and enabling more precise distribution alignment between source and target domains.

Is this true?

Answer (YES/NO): NO